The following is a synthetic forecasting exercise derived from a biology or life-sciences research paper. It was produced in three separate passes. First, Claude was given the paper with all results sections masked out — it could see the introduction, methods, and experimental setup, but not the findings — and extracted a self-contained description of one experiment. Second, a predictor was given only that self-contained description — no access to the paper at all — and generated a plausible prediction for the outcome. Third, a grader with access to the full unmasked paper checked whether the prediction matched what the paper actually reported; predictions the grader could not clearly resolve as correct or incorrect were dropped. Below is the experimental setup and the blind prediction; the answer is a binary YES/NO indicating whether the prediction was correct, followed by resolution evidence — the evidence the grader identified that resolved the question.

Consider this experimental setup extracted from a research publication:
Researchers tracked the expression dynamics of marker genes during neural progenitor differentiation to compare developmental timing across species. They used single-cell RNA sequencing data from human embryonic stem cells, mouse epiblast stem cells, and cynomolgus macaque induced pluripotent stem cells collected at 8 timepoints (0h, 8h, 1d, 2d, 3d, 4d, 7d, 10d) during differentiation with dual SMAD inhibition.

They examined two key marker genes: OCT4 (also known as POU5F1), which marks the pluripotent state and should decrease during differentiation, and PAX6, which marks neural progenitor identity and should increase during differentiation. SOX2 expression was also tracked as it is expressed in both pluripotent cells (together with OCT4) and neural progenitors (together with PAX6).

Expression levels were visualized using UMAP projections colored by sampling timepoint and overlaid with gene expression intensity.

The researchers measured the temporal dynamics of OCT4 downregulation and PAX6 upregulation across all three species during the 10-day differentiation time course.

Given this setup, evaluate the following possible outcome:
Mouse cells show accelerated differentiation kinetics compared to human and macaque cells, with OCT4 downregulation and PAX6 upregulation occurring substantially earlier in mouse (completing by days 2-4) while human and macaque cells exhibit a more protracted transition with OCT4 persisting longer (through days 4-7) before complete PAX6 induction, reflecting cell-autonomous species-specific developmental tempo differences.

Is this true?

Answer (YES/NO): YES